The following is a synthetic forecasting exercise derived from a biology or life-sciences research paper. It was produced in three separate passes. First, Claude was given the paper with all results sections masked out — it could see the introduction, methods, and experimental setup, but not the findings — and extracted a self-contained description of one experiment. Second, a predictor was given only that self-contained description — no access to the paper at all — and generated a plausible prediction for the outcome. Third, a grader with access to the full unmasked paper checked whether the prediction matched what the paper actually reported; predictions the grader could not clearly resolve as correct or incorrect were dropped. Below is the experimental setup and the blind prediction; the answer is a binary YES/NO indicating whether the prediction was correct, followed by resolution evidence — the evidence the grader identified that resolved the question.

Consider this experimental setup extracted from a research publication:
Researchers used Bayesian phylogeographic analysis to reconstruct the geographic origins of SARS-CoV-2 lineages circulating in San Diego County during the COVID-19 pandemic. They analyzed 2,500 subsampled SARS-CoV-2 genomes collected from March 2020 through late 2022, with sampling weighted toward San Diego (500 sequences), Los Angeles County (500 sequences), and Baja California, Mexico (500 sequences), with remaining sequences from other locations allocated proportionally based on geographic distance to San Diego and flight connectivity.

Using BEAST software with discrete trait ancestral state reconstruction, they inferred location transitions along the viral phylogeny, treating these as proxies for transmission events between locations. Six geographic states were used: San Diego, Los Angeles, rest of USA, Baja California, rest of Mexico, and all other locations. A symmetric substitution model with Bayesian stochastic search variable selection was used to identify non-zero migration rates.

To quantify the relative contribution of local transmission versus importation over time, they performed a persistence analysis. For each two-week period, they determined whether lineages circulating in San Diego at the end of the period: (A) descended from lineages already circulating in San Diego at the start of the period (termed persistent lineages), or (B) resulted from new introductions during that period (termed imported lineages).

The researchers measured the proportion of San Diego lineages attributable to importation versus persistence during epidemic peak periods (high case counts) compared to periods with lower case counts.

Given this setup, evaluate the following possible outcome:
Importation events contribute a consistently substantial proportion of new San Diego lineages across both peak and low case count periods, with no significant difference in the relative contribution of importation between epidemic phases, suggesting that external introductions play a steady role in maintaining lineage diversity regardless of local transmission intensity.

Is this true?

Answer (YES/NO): NO